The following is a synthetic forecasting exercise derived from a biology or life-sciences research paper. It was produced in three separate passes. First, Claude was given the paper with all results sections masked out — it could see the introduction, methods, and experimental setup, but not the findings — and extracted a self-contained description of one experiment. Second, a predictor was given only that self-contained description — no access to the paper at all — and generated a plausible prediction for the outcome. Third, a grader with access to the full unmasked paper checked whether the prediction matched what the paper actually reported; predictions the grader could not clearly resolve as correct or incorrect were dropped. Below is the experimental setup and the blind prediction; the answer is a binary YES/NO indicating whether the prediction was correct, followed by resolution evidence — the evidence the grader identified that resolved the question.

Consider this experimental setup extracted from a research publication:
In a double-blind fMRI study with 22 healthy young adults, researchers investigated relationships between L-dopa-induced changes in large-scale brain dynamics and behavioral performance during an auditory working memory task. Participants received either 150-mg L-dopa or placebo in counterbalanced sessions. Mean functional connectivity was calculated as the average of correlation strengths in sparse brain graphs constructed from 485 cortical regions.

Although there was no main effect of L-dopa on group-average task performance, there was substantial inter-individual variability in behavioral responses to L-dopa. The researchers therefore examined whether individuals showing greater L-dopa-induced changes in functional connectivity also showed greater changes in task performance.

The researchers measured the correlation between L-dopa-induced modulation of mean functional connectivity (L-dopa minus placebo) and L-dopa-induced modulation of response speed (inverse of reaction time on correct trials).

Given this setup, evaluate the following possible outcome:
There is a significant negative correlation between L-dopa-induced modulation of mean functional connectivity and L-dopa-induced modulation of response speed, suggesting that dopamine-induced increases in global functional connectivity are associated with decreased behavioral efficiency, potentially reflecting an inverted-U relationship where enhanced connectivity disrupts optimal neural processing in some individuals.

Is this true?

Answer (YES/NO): NO